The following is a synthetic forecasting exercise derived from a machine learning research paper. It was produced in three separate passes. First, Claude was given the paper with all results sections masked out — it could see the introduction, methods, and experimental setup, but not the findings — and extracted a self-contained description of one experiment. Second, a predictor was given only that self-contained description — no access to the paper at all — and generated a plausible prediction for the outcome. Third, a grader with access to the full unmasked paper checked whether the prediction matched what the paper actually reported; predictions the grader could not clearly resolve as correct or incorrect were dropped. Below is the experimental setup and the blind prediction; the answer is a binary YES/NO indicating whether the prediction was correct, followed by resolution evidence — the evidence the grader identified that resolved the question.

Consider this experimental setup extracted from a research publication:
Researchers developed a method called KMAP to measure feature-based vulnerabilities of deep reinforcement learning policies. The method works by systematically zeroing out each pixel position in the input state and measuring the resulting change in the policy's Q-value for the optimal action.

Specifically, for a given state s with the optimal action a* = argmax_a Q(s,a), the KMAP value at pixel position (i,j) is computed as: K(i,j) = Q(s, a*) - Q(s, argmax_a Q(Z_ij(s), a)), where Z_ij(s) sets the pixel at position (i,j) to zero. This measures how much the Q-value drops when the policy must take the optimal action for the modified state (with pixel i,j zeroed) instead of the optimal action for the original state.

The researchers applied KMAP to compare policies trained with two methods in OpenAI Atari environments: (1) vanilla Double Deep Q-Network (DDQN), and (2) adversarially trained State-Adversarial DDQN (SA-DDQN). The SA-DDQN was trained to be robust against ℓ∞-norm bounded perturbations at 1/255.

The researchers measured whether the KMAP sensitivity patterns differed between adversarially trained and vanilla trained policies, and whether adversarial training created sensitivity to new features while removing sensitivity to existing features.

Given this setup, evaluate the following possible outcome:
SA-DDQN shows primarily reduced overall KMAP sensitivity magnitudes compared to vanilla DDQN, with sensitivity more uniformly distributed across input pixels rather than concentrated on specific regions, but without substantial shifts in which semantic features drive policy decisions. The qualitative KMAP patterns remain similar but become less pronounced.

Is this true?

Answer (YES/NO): NO